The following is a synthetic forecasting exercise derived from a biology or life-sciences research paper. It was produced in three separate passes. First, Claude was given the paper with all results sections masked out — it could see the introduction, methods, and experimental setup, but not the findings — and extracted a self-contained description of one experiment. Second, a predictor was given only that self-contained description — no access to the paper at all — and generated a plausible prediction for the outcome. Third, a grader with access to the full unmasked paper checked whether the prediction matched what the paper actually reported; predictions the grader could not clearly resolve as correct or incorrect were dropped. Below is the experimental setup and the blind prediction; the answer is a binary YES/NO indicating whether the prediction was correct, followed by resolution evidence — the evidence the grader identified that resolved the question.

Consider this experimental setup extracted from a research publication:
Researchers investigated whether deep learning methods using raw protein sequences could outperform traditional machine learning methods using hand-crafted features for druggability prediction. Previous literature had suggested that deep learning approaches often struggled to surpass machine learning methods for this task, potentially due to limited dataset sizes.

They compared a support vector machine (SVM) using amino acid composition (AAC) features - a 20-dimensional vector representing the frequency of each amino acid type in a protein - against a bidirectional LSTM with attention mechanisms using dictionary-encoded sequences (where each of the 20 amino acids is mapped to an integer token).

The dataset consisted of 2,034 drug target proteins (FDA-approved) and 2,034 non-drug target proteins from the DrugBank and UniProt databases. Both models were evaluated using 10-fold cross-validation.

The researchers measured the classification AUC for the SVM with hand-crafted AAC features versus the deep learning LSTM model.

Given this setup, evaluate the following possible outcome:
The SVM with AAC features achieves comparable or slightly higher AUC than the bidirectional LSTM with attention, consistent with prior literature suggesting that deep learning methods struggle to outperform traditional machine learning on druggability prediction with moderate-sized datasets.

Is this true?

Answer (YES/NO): YES